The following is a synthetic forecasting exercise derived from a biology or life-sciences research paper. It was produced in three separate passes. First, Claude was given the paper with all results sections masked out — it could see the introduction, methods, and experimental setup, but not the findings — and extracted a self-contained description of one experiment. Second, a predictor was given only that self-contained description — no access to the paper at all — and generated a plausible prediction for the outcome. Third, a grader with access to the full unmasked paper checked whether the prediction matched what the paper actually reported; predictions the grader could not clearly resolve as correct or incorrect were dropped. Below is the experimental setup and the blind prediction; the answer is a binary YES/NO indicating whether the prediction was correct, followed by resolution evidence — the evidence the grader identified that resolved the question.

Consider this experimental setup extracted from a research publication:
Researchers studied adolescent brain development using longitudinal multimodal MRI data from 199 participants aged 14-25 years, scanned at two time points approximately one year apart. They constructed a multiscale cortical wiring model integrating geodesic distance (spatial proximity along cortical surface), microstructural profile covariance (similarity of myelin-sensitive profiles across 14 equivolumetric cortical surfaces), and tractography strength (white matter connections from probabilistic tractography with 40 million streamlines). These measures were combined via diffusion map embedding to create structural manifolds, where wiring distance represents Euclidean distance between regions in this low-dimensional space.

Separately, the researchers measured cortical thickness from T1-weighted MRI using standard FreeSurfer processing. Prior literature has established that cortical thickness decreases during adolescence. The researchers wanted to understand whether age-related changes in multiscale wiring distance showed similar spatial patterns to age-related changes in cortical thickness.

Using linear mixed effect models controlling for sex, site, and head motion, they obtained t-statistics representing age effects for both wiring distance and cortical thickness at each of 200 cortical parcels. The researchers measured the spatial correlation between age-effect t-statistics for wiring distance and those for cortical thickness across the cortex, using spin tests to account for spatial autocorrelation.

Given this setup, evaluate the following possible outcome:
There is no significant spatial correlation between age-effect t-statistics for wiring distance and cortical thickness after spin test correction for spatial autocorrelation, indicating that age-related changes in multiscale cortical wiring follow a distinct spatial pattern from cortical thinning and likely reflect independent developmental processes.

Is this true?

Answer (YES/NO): YES